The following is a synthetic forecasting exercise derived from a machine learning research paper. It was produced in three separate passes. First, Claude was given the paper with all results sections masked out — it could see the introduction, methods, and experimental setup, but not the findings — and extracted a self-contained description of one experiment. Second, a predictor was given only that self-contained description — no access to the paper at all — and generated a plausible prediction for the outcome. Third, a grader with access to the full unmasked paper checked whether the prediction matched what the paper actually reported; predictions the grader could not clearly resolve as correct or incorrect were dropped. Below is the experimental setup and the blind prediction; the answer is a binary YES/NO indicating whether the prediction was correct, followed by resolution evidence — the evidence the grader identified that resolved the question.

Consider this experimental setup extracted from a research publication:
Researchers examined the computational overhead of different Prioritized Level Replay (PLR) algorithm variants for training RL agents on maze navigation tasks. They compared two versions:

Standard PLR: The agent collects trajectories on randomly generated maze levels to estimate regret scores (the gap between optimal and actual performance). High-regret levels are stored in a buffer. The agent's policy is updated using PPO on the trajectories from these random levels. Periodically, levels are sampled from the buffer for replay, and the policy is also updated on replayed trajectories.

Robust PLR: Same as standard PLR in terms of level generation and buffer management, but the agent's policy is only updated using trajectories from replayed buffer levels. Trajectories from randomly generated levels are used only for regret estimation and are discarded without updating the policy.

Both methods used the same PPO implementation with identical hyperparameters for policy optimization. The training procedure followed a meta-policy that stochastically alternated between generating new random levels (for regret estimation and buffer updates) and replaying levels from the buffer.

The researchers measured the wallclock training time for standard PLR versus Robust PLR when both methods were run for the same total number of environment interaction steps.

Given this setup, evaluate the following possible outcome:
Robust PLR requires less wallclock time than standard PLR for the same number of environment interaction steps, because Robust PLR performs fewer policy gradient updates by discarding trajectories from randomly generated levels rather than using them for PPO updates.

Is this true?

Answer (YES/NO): YES